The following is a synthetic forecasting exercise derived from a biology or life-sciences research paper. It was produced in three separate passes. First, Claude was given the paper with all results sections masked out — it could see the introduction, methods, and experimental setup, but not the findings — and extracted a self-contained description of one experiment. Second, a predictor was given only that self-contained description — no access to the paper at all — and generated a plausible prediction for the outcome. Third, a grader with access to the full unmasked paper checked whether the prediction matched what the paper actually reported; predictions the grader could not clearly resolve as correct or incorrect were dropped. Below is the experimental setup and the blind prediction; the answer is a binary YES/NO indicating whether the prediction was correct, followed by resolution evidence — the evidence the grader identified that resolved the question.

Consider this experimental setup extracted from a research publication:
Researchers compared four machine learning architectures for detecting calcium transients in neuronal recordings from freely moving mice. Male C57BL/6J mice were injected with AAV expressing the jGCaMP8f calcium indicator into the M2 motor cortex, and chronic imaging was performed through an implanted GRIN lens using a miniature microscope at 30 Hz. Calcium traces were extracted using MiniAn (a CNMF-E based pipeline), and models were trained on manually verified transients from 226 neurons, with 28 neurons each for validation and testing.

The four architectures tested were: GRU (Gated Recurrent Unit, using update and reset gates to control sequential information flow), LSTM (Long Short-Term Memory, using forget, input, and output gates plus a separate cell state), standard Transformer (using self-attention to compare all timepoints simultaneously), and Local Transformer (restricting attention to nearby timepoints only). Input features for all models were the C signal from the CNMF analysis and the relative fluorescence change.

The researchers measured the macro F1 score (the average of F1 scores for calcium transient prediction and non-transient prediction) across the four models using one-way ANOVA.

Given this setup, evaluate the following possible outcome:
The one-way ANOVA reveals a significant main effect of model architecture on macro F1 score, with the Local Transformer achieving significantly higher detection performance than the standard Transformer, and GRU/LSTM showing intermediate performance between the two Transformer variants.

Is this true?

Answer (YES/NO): NO